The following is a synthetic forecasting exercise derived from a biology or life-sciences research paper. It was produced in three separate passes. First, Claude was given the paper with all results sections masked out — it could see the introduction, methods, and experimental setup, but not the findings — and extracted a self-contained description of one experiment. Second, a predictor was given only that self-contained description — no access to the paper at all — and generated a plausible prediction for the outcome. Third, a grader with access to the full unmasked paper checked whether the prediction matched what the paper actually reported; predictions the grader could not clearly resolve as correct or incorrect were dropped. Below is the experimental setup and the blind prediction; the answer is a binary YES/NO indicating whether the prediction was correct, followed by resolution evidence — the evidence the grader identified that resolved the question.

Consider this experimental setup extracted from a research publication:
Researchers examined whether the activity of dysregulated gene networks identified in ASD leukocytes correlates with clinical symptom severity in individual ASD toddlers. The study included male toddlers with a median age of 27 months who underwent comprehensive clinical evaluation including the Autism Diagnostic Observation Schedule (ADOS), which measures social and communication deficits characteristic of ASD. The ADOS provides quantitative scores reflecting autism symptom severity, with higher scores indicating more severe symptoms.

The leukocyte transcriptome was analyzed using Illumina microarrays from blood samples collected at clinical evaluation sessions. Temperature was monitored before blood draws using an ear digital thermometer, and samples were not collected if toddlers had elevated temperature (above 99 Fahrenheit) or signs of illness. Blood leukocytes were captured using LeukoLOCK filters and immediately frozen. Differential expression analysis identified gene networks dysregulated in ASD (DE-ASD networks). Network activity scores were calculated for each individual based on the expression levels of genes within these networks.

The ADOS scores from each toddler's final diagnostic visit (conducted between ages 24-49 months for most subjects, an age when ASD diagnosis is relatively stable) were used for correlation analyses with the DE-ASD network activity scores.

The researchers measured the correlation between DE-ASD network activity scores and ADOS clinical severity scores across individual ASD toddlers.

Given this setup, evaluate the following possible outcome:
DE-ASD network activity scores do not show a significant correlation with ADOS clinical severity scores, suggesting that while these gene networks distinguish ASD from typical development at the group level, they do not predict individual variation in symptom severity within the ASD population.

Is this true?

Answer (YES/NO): NO